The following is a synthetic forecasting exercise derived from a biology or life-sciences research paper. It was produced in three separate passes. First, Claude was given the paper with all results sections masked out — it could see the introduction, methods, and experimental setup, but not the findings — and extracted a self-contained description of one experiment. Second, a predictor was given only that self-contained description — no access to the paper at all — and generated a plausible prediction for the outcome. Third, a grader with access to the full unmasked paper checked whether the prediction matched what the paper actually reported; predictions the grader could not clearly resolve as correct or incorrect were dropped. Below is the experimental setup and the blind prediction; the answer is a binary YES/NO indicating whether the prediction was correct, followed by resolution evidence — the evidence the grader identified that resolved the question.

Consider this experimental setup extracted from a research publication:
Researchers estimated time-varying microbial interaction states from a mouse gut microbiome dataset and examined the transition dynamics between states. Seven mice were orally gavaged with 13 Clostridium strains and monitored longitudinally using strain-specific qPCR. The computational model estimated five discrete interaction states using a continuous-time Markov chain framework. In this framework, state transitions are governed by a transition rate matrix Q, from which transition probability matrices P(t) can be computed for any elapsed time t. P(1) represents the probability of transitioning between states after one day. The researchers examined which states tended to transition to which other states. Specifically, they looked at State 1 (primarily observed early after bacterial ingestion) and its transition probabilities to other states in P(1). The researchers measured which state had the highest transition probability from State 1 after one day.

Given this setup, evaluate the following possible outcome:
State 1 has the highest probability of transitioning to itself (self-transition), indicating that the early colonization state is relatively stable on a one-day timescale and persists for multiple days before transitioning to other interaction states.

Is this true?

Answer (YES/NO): YES